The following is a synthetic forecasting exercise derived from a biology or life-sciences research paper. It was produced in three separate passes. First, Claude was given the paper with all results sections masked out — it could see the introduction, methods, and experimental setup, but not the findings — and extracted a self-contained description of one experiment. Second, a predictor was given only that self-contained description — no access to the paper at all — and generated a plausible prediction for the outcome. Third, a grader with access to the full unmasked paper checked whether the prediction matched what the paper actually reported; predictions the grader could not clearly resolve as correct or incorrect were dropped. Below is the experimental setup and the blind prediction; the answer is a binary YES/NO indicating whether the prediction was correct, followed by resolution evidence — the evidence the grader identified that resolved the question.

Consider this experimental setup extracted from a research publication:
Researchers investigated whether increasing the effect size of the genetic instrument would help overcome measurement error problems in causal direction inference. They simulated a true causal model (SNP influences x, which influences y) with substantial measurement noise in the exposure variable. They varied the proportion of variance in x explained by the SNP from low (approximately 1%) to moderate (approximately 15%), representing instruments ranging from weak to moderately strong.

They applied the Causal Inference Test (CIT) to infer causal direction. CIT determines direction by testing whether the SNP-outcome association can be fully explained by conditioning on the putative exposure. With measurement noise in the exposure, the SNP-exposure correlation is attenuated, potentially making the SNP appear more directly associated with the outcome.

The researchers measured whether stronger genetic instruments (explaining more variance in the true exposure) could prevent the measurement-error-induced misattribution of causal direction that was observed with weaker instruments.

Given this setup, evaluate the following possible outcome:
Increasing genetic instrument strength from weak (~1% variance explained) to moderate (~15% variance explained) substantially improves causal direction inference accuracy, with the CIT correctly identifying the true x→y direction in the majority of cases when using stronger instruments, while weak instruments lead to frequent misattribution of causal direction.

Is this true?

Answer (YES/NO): NO